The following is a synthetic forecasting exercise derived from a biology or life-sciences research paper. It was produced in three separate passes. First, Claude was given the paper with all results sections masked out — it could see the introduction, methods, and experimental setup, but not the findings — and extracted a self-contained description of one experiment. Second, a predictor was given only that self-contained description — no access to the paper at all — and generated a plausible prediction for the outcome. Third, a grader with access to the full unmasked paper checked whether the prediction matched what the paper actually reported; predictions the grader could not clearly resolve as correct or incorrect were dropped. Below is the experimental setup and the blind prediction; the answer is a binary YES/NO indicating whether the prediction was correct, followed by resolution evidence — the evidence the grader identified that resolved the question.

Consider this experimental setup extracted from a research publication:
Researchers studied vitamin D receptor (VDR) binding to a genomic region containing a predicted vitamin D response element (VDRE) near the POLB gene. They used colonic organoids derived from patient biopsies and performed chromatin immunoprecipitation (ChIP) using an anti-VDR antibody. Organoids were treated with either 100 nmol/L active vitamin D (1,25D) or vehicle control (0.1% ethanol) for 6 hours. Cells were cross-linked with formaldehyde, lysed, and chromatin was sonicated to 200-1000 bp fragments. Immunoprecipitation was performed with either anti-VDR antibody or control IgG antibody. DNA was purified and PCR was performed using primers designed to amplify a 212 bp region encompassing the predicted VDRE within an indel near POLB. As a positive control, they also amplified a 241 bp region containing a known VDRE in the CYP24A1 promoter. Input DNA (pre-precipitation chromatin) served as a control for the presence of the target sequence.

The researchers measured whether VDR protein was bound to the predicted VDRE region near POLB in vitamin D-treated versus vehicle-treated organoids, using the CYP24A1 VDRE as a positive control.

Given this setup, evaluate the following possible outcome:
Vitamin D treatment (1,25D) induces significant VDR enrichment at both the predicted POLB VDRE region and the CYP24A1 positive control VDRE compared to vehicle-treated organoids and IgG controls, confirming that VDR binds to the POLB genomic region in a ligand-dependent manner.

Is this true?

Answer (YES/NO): NO